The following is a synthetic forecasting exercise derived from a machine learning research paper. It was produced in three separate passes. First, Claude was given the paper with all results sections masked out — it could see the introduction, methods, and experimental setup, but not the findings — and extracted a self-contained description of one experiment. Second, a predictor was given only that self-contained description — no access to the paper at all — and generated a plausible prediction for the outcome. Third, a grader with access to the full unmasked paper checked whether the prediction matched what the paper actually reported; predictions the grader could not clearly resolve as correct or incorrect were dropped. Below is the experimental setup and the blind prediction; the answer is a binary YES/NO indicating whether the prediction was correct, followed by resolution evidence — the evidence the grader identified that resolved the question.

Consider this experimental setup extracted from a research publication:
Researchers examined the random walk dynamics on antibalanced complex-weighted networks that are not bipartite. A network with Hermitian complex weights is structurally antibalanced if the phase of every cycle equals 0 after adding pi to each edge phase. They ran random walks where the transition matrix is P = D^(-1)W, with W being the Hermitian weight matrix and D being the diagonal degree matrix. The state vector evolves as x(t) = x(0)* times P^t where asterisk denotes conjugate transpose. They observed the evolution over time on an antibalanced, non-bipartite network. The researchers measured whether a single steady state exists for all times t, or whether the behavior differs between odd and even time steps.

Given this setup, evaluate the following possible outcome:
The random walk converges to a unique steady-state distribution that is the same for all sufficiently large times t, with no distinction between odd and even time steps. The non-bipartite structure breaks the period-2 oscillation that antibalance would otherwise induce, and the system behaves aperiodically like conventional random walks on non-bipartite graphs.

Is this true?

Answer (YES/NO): NO